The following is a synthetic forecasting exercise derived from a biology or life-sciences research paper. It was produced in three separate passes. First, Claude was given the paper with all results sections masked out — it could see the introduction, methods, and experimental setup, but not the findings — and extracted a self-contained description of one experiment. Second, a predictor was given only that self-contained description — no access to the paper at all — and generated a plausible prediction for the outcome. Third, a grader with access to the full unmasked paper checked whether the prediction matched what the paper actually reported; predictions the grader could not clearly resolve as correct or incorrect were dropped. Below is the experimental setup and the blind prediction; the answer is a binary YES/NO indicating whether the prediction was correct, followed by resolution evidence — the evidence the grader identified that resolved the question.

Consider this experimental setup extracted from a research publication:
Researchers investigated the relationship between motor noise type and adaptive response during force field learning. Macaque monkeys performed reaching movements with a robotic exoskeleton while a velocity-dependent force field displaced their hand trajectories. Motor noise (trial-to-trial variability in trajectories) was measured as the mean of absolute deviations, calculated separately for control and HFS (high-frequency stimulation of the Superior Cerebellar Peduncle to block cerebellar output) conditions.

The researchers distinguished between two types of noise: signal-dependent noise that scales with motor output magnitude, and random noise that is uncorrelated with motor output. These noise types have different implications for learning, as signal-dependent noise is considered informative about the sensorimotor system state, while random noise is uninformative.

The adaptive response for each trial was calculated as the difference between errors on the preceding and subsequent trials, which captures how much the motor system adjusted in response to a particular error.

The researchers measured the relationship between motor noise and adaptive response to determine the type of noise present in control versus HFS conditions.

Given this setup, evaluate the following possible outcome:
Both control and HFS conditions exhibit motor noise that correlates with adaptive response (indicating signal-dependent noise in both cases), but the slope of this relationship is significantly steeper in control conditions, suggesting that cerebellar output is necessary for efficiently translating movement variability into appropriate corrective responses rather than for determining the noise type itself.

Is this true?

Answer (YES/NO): NO